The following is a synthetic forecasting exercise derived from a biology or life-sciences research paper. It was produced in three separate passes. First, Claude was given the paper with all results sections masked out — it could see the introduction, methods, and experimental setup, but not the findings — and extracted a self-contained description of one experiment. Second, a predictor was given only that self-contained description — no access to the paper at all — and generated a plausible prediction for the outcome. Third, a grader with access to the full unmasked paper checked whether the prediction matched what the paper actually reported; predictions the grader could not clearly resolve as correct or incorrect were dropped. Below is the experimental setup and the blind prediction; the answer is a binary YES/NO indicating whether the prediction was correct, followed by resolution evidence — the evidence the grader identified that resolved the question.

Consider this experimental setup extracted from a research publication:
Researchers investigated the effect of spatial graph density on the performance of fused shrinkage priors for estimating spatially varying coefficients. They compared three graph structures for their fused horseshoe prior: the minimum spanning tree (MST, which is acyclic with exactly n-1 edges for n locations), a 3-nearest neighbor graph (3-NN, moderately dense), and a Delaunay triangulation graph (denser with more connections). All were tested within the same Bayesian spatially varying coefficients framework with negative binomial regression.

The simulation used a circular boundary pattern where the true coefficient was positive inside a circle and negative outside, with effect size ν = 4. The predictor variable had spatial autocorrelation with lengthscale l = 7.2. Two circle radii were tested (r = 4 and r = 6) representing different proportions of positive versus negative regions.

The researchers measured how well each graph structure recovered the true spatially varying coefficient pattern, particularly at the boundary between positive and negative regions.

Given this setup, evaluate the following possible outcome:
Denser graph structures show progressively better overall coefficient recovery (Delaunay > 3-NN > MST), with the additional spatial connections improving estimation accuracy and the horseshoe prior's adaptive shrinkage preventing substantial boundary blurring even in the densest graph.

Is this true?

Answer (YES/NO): NO